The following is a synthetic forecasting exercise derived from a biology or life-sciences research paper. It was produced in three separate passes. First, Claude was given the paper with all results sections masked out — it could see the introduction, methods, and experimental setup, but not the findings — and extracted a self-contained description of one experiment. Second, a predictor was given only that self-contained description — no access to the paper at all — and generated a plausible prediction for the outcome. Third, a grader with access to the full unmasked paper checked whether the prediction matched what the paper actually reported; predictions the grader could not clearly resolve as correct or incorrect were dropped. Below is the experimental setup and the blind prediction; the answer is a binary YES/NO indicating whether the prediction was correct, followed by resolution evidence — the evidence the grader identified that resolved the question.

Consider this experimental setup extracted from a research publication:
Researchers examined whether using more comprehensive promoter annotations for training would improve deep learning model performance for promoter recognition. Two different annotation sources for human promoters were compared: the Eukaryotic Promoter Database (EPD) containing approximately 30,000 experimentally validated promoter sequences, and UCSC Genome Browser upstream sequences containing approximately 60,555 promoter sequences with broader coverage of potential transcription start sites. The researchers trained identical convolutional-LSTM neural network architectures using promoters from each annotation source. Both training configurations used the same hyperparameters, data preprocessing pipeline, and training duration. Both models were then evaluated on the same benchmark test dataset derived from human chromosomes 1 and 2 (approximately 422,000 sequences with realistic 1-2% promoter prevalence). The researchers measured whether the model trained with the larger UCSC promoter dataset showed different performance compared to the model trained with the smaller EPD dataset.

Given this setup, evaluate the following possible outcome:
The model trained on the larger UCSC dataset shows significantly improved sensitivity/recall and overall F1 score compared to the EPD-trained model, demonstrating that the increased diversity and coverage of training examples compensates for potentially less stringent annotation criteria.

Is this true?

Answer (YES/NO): NO